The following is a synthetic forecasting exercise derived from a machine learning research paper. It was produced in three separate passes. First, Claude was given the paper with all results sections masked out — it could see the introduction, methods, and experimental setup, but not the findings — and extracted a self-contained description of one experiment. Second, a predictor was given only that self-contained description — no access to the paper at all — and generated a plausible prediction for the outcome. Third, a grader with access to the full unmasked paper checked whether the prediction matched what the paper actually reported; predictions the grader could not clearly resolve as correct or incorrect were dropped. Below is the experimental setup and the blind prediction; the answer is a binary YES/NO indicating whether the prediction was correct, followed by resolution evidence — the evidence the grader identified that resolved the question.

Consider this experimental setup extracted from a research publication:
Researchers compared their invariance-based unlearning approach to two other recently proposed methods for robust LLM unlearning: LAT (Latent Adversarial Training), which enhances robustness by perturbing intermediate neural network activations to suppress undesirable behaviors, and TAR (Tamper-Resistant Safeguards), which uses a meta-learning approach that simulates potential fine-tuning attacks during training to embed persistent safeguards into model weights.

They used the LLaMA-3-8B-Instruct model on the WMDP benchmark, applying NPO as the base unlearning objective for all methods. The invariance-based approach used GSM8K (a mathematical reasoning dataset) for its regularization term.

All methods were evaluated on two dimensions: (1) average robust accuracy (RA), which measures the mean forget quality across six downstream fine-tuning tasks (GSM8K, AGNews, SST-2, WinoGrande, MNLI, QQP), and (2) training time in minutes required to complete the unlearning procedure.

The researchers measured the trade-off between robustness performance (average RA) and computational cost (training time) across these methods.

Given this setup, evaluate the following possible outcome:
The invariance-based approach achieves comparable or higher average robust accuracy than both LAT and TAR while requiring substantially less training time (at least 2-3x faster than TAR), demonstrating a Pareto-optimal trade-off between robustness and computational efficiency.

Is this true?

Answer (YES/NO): YES